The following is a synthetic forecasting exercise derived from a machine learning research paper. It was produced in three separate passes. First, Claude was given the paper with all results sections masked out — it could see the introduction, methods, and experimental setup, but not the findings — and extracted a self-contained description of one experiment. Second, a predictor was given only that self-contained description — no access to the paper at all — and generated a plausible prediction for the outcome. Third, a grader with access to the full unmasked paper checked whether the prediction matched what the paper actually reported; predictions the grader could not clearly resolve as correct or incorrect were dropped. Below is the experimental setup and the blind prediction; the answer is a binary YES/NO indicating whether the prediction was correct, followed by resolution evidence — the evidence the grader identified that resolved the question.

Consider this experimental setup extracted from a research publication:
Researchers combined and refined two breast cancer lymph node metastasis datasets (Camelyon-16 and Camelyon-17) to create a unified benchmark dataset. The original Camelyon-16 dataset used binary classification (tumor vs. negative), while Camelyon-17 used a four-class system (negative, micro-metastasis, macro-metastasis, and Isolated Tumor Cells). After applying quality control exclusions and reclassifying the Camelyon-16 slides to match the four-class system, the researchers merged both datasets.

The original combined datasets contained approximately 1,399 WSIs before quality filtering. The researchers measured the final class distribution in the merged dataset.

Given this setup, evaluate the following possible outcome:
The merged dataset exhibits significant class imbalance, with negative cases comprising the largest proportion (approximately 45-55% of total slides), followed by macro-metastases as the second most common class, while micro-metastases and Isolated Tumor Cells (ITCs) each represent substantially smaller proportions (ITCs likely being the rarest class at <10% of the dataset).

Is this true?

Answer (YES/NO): NO